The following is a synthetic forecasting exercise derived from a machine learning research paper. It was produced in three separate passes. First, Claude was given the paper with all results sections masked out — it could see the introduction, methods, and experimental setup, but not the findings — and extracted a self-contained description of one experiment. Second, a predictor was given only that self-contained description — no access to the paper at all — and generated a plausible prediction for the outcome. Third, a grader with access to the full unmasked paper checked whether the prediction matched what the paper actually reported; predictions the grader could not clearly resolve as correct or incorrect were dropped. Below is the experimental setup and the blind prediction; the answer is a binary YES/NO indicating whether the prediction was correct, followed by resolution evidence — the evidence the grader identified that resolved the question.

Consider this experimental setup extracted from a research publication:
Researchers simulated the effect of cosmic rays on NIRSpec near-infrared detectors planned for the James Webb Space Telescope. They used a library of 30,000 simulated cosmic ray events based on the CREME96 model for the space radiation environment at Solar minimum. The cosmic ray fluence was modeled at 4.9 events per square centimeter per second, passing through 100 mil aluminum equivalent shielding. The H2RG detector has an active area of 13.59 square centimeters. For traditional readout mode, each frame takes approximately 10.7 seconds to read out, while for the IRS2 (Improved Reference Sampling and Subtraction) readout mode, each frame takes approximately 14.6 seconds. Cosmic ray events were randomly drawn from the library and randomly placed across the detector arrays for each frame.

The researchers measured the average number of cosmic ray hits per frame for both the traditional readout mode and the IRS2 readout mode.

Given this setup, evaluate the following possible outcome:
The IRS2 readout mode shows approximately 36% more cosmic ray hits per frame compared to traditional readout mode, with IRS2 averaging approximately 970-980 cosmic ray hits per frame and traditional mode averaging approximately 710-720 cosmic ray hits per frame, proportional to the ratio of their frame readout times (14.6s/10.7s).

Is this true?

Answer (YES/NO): YES